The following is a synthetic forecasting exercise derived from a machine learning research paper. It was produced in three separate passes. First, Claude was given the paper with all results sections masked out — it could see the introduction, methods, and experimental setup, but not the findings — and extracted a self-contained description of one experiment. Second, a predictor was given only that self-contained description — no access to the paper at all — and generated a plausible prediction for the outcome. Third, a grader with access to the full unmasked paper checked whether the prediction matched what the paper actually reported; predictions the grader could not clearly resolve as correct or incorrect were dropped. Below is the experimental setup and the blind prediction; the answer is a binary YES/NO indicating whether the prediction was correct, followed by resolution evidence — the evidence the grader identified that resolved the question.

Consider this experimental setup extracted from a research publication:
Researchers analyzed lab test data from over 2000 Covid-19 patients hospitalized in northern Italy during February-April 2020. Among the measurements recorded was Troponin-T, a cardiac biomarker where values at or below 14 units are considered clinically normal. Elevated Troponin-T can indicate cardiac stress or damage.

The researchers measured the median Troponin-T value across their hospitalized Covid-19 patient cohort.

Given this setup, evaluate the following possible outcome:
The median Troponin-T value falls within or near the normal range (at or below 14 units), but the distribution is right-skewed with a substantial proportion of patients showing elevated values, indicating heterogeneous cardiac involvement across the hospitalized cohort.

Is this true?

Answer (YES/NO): NO